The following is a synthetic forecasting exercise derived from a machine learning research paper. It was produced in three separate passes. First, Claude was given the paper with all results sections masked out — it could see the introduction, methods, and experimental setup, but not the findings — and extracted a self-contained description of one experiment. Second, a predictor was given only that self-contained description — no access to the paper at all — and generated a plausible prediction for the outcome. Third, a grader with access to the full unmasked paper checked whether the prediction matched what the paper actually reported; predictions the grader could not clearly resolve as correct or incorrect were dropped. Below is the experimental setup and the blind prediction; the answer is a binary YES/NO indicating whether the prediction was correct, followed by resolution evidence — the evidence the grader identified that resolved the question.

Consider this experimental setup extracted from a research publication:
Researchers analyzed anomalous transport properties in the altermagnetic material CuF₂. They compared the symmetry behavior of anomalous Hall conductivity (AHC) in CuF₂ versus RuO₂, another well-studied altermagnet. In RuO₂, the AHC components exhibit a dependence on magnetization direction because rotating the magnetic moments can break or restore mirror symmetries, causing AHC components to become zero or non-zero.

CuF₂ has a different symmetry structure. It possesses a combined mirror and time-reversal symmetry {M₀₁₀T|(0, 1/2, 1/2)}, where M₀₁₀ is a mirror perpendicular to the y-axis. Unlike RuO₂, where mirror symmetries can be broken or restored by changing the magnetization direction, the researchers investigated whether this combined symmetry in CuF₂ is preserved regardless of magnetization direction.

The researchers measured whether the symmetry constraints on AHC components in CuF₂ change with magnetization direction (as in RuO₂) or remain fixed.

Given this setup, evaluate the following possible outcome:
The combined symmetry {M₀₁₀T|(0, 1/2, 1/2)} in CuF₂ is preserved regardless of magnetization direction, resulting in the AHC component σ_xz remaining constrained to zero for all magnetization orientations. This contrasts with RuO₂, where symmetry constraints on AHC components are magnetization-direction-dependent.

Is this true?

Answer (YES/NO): YES